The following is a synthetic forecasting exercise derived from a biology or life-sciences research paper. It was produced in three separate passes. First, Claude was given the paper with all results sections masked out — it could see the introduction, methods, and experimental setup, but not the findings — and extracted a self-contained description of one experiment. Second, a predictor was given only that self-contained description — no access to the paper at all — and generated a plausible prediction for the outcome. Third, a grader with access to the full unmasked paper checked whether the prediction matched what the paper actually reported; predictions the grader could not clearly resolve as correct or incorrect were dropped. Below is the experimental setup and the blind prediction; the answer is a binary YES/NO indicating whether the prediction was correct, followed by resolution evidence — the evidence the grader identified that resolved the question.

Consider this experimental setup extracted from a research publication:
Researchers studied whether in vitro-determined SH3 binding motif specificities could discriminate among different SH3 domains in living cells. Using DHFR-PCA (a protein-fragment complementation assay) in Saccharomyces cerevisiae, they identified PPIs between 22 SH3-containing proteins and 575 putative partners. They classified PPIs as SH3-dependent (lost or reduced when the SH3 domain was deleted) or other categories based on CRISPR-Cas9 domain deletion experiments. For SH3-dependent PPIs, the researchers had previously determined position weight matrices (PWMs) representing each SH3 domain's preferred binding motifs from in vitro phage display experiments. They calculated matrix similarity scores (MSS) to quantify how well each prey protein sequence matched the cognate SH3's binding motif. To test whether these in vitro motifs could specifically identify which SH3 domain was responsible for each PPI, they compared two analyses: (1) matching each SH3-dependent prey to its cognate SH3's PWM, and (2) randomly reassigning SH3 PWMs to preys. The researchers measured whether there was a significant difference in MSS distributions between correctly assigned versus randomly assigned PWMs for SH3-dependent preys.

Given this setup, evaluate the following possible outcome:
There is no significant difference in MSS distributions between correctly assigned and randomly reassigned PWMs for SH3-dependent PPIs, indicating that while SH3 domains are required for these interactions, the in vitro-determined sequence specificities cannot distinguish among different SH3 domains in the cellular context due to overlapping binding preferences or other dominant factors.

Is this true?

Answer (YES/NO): YES